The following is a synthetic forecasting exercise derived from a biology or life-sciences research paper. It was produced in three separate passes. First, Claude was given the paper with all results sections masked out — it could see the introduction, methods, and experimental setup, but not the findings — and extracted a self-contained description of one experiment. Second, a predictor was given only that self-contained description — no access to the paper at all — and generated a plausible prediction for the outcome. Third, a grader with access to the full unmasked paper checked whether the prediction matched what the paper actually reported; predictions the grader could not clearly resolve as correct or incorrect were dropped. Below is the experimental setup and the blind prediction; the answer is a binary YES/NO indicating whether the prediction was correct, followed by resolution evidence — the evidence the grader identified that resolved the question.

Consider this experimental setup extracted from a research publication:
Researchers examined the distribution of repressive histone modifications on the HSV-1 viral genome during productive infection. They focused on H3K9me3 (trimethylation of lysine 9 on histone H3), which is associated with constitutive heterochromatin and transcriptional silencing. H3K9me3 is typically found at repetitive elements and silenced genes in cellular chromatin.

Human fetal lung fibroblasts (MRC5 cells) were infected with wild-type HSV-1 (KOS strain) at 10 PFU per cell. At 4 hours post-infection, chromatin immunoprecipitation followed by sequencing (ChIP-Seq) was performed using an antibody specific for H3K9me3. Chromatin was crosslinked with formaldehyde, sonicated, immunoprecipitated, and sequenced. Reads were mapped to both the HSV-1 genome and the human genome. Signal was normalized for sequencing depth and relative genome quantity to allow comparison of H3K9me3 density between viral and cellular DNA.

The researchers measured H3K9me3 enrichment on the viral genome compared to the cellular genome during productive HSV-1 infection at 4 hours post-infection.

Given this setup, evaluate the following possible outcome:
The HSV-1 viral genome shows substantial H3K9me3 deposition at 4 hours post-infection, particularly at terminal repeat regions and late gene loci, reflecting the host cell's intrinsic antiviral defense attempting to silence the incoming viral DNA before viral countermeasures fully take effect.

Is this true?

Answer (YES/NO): NO